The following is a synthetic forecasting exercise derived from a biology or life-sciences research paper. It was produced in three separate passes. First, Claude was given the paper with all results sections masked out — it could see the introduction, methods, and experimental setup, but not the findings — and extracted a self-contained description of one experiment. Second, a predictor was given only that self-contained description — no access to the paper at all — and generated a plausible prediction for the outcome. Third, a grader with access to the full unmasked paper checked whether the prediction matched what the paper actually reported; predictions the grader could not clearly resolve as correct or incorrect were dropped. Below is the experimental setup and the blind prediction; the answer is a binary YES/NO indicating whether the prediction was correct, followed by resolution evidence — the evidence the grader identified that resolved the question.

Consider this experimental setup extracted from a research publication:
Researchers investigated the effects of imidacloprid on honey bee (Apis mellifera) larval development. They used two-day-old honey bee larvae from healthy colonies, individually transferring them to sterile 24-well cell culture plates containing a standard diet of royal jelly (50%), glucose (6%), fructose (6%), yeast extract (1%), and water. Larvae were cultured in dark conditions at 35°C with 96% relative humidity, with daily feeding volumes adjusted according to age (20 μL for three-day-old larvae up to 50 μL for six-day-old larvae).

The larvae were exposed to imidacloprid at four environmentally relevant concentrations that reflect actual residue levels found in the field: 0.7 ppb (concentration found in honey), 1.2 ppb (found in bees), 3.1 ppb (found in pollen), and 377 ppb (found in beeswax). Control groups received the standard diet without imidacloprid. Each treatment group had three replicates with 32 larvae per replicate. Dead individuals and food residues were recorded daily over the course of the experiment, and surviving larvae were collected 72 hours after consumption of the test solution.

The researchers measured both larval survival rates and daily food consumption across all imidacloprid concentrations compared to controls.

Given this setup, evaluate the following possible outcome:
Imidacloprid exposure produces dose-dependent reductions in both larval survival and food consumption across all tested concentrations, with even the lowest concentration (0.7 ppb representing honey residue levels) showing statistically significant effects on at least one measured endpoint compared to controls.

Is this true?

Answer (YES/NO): NO